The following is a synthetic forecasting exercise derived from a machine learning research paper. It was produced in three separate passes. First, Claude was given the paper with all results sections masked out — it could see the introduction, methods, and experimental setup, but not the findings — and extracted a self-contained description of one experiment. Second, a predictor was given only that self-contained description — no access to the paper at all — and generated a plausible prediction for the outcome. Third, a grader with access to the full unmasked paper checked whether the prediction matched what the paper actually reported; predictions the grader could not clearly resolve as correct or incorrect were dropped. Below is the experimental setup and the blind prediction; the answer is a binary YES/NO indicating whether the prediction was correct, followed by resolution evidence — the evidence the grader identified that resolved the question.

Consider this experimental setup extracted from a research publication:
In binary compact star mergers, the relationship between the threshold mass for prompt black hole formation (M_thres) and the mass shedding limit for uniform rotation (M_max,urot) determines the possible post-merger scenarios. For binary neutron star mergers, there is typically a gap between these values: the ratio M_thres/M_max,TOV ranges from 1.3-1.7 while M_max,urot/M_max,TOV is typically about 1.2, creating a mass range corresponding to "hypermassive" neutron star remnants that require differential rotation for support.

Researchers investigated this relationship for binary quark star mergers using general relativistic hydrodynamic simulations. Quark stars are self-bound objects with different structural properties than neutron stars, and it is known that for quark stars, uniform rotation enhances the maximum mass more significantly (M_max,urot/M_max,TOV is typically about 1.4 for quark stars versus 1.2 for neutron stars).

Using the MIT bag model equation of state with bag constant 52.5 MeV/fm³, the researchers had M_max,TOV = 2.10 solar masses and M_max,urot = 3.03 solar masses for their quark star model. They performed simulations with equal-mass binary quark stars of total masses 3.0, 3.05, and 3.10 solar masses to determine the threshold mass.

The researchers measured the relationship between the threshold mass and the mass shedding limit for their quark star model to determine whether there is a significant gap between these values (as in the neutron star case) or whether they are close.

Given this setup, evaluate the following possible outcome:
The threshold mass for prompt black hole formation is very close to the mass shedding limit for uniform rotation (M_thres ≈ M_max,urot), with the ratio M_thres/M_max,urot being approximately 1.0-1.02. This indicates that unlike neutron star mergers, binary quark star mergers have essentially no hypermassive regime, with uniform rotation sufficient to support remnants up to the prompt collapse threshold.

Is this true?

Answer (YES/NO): YES